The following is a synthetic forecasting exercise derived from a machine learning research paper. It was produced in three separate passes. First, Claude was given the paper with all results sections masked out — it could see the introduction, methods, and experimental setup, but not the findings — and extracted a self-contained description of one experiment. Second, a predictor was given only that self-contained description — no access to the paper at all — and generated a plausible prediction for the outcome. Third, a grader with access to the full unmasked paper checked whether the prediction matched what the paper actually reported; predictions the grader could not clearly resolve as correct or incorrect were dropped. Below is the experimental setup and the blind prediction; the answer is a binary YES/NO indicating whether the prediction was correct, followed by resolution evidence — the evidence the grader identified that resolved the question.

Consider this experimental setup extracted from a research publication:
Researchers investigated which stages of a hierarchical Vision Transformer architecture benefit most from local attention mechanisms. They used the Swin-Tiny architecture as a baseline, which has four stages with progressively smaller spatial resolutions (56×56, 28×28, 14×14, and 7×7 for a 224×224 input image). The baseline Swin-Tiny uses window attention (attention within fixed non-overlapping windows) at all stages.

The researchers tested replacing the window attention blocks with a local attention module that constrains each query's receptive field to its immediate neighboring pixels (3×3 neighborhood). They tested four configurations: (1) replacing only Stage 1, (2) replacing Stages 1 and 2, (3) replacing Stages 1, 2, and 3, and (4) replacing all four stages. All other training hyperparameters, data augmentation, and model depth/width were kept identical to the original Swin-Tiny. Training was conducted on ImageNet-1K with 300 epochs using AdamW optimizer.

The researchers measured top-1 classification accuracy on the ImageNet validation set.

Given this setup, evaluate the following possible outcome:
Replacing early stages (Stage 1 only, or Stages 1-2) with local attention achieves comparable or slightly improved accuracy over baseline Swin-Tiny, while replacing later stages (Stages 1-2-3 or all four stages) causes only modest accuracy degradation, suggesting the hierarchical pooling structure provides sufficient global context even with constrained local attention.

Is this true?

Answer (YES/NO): NO